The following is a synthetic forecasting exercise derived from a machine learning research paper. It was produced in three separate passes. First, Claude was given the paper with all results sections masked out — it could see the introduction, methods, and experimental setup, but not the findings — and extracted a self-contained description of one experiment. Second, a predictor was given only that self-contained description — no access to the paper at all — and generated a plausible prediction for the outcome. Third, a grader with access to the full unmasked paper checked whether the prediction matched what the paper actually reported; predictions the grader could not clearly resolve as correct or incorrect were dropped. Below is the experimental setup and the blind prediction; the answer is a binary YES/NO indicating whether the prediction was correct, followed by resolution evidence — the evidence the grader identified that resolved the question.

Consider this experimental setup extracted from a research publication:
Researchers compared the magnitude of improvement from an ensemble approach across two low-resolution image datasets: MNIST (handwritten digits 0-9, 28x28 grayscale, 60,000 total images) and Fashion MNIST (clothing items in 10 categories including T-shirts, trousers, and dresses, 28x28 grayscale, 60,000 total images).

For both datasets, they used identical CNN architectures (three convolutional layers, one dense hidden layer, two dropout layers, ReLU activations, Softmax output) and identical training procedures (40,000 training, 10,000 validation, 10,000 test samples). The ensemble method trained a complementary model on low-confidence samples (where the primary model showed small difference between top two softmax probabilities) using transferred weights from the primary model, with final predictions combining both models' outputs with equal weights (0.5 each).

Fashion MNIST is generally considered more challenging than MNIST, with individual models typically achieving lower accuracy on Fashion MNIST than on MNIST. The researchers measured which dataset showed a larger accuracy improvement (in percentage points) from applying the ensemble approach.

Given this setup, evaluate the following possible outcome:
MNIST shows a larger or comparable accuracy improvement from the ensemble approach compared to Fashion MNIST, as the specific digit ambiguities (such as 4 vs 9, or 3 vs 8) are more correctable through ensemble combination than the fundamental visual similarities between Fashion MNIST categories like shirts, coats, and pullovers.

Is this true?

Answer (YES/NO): NO